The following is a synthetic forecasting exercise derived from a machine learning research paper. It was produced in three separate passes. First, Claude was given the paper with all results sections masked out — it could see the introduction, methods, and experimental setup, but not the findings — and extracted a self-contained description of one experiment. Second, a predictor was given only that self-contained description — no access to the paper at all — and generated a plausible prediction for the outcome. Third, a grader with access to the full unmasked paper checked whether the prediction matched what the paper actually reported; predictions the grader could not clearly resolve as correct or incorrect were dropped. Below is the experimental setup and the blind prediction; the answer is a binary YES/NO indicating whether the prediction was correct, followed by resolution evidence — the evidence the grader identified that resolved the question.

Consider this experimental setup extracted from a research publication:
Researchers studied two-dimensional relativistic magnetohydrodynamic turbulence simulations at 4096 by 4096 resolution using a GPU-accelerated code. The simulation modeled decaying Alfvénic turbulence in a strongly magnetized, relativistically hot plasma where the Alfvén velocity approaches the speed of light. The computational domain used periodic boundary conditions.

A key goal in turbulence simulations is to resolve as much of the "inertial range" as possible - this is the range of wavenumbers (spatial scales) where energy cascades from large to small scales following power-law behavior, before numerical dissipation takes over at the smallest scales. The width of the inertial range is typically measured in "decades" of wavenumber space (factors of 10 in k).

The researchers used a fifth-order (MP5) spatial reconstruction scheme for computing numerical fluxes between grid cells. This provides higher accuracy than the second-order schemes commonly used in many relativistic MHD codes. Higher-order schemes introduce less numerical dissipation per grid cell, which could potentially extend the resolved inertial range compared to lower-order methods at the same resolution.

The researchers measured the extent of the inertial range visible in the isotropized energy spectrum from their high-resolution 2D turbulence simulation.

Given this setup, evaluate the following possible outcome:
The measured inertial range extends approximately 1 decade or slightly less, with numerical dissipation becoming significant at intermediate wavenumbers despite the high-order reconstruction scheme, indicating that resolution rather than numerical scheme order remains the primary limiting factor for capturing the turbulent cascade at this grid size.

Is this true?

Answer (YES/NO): NO